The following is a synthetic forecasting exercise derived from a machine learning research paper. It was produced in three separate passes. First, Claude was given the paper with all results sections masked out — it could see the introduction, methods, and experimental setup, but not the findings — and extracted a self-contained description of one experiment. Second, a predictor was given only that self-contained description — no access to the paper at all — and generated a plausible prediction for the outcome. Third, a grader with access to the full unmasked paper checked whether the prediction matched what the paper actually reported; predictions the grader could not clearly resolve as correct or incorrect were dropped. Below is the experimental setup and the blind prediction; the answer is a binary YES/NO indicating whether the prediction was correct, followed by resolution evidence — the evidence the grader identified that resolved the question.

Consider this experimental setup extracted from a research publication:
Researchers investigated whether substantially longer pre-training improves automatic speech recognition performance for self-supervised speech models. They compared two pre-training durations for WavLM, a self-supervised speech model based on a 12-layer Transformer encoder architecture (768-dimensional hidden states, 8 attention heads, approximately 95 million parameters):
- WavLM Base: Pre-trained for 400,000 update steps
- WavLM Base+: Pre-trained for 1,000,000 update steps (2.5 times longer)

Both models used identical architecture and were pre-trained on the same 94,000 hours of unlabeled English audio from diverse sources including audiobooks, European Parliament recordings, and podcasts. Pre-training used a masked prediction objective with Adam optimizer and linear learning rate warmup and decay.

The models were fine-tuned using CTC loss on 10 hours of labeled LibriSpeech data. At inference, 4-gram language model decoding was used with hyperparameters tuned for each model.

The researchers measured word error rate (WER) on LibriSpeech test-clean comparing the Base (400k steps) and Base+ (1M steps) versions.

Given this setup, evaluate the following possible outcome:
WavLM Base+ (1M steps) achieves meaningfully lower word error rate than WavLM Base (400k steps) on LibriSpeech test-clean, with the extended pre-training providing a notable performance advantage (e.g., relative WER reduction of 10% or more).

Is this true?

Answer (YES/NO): NO